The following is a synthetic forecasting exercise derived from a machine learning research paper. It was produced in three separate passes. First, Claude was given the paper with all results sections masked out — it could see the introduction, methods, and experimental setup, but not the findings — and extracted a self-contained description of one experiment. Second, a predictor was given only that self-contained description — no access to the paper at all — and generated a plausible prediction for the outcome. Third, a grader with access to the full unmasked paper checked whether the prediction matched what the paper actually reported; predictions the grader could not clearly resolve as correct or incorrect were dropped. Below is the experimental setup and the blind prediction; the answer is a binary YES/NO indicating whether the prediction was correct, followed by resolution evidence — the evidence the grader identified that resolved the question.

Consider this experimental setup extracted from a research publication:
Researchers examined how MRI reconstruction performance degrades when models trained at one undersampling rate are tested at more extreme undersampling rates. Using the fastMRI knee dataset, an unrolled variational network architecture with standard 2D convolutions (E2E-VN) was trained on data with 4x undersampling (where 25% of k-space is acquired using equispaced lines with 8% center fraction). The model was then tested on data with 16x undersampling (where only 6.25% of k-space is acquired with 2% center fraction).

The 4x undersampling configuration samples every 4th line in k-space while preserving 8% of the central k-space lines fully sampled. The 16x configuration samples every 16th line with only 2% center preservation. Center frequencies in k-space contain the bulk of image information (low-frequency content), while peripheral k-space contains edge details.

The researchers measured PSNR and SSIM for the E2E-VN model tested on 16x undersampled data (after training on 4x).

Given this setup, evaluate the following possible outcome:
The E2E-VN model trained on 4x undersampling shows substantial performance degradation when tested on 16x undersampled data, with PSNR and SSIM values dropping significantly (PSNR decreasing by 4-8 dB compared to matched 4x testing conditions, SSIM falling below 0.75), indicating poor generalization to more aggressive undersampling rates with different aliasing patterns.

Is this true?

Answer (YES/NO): NO